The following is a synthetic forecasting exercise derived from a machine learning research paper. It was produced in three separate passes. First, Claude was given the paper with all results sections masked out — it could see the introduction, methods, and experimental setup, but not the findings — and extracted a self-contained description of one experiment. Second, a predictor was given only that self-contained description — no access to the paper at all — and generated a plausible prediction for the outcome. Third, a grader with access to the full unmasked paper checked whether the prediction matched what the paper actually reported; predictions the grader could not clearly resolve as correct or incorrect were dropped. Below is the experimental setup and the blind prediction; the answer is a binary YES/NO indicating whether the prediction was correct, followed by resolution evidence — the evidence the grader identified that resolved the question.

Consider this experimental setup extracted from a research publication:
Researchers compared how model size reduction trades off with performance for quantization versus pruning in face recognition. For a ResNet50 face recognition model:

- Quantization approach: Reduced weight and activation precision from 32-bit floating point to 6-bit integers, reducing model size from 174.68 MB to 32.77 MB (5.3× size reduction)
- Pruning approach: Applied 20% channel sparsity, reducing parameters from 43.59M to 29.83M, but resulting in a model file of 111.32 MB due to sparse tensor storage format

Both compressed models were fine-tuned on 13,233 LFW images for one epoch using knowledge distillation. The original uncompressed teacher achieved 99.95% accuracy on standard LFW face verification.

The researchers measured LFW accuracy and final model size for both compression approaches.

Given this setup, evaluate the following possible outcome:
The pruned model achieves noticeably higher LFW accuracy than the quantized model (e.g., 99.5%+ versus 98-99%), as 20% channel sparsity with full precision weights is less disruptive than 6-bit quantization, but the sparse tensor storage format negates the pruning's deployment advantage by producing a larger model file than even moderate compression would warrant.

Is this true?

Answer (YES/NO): NO